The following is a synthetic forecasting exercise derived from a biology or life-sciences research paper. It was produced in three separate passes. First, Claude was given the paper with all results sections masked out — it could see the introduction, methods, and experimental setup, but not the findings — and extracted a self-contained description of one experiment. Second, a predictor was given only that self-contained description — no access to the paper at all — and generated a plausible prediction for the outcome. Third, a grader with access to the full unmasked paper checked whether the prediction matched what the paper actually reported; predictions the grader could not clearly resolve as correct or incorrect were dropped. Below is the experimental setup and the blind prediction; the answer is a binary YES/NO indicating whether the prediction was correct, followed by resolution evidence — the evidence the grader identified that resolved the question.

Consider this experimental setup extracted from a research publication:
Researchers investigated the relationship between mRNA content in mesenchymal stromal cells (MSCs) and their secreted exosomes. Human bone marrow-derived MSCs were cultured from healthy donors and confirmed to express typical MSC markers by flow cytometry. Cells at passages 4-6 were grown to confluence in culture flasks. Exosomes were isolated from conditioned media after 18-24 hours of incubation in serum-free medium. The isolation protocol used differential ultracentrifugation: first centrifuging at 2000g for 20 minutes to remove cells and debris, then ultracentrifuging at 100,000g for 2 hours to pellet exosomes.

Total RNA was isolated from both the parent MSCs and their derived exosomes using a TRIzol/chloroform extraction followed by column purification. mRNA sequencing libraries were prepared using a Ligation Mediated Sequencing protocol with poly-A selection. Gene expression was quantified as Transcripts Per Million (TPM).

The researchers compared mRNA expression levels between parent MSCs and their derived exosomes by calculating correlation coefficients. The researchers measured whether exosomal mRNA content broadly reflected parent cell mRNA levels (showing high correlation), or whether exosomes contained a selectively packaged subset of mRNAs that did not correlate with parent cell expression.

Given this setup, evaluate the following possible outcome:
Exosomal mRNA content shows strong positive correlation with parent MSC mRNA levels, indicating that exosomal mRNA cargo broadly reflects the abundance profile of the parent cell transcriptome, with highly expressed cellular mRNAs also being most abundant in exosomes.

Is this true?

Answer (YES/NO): NO